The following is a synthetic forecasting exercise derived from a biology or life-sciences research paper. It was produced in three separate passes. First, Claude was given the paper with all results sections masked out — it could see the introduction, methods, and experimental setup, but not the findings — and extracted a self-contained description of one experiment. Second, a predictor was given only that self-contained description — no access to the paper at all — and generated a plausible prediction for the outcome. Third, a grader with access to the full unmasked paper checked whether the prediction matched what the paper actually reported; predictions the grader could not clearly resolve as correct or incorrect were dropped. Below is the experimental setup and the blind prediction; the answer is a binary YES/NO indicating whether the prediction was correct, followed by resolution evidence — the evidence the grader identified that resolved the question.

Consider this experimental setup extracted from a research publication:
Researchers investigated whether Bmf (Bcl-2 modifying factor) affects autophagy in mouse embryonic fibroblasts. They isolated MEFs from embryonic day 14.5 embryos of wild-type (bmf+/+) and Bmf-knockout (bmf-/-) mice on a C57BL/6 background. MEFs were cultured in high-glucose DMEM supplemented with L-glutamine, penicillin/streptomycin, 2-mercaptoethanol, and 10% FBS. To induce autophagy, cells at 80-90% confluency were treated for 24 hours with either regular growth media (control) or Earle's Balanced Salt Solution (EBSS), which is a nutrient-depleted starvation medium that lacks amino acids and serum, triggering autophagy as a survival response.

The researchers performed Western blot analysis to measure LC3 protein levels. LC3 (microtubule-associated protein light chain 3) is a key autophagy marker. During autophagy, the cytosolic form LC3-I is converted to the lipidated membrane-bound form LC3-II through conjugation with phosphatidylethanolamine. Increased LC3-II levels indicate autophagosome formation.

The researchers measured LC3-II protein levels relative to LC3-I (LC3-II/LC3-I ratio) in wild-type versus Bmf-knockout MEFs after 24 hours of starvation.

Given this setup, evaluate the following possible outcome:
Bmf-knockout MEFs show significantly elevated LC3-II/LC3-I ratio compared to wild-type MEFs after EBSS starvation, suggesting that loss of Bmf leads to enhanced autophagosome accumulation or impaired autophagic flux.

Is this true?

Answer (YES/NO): YES